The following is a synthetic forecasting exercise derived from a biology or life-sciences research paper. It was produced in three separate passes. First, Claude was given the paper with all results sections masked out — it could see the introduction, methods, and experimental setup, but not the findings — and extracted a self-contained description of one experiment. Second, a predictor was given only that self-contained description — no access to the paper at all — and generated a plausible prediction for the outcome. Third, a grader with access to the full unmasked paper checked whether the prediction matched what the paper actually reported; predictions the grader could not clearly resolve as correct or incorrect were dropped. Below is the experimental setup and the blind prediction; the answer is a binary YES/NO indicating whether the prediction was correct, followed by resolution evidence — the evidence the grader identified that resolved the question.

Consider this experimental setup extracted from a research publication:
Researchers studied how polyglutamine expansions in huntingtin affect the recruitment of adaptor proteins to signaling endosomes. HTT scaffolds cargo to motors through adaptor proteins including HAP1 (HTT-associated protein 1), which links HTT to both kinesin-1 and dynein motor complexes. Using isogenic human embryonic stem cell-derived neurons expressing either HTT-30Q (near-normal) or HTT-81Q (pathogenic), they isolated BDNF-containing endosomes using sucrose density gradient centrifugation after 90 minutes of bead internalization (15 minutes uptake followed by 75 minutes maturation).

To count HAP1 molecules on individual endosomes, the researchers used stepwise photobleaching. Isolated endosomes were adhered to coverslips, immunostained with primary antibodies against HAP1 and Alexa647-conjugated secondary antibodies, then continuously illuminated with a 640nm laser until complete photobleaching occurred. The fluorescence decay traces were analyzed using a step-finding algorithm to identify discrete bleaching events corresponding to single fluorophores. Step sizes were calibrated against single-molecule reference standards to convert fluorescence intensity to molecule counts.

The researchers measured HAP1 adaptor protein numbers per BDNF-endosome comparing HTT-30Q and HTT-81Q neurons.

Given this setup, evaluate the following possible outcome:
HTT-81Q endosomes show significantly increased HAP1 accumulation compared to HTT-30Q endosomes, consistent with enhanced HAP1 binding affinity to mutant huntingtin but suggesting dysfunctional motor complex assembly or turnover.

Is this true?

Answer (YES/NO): YES